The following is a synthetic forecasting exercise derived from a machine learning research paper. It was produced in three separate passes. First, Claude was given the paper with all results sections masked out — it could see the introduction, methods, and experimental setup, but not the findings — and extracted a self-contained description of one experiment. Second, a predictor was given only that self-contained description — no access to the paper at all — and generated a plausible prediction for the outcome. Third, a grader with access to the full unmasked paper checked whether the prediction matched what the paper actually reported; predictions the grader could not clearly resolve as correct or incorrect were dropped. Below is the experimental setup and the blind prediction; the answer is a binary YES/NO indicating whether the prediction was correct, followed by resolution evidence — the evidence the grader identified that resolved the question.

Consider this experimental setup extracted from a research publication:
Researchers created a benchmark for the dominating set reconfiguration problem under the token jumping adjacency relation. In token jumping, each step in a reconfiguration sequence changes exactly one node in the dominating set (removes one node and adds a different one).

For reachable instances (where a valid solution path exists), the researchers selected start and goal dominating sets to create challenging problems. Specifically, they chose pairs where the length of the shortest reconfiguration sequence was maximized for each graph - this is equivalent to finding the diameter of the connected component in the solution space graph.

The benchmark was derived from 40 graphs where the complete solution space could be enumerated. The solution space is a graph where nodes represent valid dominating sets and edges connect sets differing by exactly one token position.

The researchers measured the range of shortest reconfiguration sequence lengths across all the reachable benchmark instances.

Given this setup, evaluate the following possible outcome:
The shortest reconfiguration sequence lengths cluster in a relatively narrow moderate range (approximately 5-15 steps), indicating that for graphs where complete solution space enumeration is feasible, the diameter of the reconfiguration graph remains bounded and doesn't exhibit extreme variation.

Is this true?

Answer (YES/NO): NO